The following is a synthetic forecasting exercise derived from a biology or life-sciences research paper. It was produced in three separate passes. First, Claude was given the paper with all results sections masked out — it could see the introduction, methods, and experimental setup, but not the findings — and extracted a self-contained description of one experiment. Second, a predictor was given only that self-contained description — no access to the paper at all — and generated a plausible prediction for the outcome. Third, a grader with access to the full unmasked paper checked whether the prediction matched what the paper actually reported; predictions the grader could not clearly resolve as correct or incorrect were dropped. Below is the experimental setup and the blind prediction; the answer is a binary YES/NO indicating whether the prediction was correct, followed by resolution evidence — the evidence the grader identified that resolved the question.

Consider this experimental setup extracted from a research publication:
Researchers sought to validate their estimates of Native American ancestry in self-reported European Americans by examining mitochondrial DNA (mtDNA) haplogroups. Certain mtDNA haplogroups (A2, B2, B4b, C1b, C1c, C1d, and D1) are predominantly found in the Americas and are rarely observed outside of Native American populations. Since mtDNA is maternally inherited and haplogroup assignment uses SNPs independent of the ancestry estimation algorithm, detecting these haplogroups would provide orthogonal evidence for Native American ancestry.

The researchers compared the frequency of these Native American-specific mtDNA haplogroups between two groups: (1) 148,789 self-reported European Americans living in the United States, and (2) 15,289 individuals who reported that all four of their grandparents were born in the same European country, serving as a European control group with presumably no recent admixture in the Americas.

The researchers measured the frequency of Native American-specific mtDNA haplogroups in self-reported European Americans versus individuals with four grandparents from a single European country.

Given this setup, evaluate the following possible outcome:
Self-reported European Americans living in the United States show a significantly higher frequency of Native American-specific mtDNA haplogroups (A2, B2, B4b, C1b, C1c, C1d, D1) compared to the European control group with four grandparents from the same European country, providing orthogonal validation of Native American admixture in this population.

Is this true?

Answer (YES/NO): YES